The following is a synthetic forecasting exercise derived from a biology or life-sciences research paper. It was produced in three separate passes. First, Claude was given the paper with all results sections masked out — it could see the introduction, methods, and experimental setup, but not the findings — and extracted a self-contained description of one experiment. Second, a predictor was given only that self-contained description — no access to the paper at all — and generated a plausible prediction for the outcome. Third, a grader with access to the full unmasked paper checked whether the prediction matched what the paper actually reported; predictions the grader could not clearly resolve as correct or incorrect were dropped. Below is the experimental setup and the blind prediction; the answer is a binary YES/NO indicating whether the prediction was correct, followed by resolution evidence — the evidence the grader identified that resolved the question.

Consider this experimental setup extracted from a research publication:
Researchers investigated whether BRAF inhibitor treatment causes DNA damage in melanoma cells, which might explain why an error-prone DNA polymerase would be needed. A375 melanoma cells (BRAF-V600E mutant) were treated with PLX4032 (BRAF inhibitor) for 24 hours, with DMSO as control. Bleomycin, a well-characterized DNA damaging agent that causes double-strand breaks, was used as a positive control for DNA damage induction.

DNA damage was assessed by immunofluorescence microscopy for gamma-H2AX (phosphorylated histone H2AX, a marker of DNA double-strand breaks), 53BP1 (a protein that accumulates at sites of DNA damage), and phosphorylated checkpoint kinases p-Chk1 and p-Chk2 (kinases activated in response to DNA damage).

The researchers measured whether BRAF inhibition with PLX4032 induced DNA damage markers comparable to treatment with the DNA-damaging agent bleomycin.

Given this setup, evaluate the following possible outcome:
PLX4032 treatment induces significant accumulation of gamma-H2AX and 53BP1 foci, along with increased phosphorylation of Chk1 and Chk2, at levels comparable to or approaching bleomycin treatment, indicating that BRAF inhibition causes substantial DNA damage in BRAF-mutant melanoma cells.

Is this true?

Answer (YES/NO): NO